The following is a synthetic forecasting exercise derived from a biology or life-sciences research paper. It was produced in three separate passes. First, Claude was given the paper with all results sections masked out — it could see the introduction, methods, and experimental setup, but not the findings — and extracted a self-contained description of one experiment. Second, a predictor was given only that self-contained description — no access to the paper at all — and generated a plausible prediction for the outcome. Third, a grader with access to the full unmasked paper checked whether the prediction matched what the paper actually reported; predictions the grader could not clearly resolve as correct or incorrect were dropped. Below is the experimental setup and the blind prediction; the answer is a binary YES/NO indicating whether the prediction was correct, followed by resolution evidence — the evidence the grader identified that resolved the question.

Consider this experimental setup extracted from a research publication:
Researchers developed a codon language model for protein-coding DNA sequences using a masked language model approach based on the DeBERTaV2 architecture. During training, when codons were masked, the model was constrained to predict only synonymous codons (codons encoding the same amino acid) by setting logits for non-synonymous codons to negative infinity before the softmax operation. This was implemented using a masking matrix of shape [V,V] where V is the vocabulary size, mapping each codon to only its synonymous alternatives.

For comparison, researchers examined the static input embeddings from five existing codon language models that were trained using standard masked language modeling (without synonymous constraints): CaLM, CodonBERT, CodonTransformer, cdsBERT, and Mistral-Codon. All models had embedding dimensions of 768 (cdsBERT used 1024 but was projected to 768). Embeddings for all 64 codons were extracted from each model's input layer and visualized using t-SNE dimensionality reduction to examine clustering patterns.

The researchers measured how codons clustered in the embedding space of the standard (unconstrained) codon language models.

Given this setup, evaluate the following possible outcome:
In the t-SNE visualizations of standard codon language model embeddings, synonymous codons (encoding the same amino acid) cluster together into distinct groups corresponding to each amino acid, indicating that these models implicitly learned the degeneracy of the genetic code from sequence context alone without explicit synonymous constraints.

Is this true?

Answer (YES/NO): YES